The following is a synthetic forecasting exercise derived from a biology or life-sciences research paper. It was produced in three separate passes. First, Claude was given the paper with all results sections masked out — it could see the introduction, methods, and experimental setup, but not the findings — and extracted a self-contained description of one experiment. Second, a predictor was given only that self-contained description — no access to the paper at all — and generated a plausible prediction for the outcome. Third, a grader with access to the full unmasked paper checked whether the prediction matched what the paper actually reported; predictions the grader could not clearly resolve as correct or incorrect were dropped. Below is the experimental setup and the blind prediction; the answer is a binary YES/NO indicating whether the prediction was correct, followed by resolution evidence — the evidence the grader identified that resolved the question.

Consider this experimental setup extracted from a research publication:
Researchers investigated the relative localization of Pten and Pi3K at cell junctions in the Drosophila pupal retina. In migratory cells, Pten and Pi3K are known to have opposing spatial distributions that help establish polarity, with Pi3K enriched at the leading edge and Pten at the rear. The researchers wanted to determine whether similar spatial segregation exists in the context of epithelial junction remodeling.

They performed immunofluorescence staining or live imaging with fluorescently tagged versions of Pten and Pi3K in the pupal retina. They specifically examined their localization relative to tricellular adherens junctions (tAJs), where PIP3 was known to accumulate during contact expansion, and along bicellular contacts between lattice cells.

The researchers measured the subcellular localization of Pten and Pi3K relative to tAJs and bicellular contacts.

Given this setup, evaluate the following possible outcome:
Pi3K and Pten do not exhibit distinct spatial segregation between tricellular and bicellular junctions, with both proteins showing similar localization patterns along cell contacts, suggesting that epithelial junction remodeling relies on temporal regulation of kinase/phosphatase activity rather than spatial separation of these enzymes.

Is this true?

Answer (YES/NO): NO